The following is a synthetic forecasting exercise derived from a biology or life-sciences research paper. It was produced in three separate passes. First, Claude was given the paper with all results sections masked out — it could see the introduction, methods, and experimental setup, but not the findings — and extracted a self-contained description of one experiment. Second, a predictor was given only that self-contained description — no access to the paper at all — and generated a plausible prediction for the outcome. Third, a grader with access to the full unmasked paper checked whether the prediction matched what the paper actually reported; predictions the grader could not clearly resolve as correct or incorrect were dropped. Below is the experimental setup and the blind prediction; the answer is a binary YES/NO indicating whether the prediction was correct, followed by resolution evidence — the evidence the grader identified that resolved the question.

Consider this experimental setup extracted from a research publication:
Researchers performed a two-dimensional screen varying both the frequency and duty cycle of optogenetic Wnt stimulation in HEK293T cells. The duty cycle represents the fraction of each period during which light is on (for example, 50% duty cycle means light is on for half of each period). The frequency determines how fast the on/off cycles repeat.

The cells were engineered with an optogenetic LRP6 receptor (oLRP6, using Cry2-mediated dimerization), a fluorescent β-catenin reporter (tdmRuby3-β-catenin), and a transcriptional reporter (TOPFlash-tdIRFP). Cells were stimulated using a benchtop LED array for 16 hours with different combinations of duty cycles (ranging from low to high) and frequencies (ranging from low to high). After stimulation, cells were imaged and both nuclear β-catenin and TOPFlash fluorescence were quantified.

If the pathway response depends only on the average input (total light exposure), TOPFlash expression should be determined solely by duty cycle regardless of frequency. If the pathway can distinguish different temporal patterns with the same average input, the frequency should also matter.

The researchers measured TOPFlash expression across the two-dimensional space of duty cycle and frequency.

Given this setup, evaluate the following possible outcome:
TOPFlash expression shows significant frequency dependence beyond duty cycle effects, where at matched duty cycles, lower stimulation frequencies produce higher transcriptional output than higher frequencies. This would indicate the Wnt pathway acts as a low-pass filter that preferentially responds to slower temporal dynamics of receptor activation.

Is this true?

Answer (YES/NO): NO